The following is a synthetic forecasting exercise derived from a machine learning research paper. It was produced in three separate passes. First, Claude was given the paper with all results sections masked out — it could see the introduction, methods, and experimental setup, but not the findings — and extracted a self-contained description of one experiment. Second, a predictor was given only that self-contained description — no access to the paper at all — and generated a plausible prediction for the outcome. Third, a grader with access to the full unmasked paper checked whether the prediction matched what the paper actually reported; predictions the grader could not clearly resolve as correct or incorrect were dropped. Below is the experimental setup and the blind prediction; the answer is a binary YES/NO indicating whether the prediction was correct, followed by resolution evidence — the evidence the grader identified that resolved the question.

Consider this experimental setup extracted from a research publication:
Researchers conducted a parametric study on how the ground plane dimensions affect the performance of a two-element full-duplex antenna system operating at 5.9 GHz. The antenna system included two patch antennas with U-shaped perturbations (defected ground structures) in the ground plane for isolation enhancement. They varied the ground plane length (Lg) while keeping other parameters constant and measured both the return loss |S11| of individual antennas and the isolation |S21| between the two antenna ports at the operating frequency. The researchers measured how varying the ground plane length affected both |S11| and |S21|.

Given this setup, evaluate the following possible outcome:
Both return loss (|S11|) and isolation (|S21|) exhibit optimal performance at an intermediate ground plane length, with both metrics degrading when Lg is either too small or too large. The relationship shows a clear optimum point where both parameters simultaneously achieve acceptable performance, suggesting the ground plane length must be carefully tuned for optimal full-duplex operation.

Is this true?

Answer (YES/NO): NO